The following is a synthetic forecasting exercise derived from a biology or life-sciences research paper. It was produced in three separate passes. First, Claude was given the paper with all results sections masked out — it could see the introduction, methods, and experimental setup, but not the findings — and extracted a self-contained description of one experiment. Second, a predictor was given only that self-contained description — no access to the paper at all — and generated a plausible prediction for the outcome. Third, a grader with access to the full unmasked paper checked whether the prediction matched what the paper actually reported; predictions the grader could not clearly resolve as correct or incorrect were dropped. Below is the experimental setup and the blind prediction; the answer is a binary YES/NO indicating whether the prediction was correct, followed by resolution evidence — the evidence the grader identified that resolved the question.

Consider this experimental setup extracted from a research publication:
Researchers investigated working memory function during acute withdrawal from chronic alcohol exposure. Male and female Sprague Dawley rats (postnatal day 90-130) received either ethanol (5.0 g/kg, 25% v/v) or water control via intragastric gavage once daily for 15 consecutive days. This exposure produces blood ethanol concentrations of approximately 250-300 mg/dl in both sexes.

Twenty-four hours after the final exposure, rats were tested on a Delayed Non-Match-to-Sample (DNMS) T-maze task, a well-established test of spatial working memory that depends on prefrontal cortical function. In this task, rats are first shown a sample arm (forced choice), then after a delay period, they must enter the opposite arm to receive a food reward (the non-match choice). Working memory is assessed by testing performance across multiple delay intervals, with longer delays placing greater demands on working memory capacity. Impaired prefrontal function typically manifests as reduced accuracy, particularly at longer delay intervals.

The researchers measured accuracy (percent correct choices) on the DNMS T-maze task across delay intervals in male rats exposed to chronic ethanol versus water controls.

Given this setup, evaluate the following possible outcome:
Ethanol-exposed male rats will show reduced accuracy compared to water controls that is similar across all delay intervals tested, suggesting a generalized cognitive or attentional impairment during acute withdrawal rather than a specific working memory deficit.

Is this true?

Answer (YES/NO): NO